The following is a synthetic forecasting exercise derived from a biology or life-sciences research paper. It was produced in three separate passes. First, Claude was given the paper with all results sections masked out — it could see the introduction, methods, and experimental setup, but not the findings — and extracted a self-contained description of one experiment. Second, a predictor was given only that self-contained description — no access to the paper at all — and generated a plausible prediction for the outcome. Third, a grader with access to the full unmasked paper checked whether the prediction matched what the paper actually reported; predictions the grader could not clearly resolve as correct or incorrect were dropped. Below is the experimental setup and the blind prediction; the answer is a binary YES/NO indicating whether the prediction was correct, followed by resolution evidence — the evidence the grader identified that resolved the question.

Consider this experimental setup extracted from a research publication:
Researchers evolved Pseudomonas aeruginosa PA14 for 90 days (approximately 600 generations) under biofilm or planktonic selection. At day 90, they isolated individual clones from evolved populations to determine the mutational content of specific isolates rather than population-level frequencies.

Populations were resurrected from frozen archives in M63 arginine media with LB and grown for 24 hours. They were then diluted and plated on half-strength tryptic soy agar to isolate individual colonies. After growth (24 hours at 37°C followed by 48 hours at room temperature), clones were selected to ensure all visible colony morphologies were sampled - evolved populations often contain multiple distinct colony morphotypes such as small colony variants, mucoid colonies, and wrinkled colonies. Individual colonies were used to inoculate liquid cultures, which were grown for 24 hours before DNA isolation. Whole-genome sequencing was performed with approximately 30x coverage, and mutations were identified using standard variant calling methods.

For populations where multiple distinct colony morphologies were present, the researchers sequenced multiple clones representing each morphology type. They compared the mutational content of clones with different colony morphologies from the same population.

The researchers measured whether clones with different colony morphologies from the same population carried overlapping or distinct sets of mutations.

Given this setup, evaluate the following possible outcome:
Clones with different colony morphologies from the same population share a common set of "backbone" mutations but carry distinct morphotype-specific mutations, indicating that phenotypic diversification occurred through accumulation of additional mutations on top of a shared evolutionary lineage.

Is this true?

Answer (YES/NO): YES